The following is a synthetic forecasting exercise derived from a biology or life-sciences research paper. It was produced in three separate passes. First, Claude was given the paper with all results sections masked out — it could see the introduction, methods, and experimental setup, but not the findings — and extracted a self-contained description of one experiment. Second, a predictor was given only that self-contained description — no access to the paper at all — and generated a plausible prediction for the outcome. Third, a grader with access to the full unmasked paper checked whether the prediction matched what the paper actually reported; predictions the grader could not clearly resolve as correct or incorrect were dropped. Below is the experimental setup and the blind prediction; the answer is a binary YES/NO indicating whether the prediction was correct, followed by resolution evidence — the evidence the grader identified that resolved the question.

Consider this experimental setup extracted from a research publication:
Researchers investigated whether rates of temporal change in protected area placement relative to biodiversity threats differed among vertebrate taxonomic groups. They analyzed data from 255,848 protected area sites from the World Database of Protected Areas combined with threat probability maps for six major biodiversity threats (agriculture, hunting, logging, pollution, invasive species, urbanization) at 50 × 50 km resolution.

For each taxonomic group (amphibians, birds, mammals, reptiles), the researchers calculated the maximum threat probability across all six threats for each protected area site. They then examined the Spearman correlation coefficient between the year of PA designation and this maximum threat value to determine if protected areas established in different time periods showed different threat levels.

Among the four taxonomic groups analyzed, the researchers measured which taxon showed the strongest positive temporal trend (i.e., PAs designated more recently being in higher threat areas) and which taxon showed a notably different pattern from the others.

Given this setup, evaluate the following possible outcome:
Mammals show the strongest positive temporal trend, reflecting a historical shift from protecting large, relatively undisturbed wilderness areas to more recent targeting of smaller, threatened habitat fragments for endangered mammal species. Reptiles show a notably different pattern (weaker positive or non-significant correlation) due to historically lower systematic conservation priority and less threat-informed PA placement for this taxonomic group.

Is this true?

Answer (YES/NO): NO